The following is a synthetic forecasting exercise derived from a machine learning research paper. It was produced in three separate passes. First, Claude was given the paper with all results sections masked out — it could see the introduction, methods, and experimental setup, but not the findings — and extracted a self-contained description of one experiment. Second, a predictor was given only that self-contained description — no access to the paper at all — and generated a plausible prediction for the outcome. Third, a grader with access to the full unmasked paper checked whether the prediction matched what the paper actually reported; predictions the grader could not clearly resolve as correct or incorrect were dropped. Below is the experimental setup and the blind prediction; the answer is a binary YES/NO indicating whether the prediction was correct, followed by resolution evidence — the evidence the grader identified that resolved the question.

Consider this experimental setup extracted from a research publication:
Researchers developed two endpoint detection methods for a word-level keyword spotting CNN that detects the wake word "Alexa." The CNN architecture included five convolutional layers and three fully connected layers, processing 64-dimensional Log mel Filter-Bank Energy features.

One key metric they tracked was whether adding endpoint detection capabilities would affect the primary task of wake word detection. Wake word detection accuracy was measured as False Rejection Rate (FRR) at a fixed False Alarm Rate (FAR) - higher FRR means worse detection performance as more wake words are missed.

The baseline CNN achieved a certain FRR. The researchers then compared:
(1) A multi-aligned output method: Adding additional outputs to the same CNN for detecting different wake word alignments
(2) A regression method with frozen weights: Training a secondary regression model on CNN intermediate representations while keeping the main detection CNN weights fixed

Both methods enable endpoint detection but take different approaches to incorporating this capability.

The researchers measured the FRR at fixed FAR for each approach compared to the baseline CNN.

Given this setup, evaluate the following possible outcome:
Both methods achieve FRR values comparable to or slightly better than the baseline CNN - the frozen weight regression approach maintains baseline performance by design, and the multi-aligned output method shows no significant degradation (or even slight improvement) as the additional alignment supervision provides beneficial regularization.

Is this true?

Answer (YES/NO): YES